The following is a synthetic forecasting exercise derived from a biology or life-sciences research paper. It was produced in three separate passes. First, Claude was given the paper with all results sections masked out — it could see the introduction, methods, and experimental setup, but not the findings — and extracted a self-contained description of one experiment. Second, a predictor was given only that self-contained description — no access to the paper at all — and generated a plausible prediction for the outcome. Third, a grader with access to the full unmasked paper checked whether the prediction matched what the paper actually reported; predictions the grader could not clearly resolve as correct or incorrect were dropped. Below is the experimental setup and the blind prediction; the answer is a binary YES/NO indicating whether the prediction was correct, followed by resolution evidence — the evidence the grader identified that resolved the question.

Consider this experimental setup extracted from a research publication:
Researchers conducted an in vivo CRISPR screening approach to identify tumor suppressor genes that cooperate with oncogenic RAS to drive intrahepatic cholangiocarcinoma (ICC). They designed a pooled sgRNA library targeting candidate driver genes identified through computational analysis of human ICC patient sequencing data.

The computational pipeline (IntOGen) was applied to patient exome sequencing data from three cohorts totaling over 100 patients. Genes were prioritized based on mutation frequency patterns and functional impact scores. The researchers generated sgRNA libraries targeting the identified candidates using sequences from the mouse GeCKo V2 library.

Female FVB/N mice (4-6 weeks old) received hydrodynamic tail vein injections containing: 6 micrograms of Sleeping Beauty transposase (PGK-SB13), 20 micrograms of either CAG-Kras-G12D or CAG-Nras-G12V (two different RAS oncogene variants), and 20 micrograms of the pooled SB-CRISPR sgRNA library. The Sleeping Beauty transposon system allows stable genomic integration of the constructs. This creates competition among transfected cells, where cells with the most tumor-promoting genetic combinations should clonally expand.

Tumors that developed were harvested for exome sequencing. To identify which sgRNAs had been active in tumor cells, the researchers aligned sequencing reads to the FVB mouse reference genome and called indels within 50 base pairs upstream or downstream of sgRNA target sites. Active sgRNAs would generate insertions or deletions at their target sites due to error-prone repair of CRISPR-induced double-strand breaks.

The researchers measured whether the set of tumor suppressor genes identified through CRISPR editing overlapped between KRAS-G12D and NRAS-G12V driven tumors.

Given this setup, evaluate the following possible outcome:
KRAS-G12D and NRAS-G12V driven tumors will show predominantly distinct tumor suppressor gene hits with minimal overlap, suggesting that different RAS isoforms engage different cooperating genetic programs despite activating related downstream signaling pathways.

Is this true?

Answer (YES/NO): NO